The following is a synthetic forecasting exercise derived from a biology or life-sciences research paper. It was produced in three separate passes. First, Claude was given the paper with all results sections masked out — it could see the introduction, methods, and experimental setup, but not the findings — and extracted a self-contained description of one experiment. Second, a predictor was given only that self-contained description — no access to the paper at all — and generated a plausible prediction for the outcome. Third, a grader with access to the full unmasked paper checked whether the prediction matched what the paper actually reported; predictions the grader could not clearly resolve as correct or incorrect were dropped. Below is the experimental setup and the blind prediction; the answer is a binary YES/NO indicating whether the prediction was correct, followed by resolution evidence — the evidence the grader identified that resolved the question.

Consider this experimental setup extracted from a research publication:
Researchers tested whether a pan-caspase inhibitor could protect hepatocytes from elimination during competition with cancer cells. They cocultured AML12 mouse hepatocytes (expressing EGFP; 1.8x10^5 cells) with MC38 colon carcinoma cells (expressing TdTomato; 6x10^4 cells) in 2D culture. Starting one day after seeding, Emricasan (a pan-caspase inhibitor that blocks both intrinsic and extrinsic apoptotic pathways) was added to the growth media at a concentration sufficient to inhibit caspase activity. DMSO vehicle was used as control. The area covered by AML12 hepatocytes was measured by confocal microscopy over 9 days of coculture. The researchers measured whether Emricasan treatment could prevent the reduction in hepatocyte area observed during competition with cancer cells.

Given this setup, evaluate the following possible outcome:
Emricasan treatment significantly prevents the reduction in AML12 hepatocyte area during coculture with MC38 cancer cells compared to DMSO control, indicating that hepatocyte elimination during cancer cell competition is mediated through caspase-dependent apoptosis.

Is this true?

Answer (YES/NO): NO